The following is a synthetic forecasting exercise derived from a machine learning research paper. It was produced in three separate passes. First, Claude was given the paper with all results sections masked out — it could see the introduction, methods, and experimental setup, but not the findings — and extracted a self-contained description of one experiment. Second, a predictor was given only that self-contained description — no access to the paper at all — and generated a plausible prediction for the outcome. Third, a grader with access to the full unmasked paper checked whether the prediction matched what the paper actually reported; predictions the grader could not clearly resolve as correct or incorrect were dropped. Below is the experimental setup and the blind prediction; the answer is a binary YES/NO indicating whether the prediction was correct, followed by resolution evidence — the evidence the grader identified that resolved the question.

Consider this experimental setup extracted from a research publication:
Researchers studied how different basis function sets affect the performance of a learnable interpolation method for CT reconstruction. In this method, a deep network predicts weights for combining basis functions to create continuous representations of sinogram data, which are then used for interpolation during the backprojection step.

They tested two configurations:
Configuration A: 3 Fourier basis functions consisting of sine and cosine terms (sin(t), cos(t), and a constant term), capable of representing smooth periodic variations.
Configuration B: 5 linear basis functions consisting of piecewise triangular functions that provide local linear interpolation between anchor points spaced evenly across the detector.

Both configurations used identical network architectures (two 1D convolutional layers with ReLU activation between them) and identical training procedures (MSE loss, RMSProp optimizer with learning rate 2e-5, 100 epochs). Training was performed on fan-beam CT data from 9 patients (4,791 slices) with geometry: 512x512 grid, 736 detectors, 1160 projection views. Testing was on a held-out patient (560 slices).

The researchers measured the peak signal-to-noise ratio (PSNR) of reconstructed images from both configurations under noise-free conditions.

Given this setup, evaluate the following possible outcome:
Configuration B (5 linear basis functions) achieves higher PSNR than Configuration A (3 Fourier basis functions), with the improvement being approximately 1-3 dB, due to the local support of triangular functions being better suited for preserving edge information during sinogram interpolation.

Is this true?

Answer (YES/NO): NO